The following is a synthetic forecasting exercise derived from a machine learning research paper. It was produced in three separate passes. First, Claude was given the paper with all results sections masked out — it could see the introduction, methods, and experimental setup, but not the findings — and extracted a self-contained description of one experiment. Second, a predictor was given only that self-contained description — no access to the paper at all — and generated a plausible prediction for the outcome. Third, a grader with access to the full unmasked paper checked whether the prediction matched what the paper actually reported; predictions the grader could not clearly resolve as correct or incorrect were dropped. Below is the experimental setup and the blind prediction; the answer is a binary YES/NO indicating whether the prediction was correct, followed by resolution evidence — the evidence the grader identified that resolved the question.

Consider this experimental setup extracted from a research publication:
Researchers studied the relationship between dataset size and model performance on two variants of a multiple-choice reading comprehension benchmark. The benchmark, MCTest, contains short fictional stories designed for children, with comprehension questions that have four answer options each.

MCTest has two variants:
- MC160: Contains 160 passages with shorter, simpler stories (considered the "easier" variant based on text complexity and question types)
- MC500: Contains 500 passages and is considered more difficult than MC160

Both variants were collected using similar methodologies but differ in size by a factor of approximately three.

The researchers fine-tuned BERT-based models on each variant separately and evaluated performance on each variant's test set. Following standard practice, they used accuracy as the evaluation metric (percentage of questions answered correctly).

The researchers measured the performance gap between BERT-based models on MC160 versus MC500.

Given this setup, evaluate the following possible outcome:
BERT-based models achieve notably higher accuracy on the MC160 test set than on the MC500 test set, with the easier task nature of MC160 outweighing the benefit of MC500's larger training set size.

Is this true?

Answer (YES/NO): NO